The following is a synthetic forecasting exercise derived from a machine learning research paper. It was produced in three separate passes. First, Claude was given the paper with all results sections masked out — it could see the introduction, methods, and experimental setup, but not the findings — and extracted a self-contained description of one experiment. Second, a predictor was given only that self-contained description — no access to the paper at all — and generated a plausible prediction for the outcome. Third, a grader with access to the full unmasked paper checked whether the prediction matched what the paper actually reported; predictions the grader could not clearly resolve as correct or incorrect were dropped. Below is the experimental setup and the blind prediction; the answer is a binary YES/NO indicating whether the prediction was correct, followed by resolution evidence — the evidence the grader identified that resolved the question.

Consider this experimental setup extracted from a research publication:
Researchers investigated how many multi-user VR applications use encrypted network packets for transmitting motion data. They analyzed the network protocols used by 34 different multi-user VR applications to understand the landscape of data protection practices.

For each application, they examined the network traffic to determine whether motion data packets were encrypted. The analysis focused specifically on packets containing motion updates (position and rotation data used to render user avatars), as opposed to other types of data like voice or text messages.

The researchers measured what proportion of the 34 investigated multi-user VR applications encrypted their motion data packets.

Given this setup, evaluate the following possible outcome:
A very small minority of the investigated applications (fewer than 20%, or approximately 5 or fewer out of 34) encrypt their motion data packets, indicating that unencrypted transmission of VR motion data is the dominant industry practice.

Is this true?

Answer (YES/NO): YES